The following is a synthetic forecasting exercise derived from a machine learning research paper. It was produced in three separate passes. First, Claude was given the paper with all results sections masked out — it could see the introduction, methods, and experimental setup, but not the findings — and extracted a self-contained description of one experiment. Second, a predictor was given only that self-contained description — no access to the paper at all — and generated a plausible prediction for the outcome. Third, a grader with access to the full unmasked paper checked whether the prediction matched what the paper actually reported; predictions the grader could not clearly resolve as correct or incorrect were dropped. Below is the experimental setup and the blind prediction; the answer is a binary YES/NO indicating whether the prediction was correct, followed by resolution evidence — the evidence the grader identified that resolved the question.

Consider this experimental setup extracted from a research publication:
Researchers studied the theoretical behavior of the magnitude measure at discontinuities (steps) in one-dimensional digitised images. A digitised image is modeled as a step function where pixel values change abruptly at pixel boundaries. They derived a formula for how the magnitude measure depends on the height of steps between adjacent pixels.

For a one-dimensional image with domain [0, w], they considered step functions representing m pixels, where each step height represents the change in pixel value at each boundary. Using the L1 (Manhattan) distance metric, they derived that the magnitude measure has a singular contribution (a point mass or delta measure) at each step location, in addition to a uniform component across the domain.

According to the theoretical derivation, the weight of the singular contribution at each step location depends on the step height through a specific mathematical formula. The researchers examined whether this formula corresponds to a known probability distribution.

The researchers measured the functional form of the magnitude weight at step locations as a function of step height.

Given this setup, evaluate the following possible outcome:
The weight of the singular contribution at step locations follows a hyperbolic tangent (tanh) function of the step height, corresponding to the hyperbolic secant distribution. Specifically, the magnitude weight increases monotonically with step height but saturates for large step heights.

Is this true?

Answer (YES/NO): NO